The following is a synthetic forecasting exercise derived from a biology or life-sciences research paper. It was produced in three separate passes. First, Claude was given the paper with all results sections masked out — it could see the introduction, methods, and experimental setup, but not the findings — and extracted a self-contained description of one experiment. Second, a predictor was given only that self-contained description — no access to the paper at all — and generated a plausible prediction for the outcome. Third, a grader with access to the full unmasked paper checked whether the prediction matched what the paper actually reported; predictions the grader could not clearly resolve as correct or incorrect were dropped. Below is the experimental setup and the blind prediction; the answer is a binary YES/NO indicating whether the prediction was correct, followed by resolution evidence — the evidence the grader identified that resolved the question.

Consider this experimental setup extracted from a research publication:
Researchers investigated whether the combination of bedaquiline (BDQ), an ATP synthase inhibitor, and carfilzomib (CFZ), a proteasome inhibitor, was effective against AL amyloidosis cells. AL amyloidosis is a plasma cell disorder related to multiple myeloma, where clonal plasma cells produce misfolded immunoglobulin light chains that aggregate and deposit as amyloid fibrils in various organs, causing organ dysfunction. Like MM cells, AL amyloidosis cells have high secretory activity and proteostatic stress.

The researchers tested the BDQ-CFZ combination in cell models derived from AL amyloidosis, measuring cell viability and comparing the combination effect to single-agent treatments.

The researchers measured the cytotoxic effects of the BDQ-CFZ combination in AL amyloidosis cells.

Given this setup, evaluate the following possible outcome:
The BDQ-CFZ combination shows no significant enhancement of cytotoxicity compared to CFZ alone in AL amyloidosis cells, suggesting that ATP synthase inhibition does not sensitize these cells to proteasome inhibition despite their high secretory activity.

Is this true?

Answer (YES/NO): NO